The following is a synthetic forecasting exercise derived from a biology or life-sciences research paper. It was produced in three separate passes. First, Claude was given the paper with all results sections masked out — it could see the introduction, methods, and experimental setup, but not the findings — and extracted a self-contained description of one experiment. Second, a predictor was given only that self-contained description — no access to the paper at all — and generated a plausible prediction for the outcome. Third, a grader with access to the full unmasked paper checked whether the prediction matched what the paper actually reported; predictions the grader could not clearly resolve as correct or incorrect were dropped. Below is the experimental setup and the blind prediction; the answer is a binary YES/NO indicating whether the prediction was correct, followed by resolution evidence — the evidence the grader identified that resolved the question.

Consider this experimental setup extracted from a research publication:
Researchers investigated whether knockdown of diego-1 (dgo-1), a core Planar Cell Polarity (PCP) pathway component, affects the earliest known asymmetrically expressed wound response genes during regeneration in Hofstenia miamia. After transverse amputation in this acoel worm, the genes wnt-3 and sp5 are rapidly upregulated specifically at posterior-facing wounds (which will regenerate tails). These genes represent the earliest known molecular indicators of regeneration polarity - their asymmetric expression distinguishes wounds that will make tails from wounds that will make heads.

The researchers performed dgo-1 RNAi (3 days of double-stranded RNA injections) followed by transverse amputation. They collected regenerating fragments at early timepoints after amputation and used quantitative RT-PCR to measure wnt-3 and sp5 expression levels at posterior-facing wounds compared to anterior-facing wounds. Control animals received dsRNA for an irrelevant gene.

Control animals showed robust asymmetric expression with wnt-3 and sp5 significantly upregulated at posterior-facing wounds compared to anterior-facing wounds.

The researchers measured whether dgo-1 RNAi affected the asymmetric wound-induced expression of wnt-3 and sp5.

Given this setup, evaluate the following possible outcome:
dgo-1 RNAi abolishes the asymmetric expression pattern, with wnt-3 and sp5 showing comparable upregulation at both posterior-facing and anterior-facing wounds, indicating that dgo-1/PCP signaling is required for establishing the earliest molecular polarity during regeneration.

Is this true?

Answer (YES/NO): NO